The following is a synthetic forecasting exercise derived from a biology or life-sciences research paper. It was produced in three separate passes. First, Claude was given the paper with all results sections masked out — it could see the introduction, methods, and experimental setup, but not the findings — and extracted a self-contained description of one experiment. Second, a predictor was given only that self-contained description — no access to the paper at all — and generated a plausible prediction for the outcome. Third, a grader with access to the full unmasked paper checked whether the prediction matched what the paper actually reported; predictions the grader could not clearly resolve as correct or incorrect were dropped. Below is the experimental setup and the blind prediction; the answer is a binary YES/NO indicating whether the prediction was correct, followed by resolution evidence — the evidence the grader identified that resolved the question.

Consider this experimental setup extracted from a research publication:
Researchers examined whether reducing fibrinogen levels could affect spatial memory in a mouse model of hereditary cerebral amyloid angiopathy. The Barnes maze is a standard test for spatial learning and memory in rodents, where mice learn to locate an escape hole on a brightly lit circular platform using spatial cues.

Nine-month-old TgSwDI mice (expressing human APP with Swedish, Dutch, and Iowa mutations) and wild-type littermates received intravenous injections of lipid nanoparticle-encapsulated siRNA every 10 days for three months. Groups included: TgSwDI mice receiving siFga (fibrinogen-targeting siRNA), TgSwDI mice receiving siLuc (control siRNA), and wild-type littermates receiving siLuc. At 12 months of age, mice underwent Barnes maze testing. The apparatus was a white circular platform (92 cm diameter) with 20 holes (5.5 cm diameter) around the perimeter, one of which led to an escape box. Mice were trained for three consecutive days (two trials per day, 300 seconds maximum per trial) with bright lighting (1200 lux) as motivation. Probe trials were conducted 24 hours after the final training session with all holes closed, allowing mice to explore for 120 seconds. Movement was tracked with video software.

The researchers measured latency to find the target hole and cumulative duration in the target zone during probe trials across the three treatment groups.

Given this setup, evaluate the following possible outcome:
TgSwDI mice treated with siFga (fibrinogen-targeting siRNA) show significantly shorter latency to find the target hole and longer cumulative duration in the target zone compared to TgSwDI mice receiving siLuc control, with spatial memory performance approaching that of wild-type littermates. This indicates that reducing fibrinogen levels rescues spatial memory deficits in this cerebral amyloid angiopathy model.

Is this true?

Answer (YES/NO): YES